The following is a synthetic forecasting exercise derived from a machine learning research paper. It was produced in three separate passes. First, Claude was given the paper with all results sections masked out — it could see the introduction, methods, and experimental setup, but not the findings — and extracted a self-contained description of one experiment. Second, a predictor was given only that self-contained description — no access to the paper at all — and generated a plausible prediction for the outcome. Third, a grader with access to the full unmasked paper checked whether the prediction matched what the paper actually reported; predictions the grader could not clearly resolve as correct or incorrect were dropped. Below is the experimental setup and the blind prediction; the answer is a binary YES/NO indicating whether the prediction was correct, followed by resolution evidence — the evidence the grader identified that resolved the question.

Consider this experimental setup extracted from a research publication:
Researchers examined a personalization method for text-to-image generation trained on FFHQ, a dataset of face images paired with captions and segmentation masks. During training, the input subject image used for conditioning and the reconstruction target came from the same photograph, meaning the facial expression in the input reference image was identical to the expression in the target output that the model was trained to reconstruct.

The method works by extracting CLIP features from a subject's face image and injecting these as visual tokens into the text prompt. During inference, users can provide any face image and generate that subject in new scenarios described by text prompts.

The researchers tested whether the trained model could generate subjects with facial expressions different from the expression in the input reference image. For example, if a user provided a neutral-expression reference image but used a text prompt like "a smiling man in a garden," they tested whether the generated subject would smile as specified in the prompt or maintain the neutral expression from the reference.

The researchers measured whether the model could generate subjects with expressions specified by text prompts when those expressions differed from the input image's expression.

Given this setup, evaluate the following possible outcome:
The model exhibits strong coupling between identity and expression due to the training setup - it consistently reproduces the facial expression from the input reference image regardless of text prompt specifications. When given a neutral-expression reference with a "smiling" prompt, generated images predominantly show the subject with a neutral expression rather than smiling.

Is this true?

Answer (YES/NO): YES